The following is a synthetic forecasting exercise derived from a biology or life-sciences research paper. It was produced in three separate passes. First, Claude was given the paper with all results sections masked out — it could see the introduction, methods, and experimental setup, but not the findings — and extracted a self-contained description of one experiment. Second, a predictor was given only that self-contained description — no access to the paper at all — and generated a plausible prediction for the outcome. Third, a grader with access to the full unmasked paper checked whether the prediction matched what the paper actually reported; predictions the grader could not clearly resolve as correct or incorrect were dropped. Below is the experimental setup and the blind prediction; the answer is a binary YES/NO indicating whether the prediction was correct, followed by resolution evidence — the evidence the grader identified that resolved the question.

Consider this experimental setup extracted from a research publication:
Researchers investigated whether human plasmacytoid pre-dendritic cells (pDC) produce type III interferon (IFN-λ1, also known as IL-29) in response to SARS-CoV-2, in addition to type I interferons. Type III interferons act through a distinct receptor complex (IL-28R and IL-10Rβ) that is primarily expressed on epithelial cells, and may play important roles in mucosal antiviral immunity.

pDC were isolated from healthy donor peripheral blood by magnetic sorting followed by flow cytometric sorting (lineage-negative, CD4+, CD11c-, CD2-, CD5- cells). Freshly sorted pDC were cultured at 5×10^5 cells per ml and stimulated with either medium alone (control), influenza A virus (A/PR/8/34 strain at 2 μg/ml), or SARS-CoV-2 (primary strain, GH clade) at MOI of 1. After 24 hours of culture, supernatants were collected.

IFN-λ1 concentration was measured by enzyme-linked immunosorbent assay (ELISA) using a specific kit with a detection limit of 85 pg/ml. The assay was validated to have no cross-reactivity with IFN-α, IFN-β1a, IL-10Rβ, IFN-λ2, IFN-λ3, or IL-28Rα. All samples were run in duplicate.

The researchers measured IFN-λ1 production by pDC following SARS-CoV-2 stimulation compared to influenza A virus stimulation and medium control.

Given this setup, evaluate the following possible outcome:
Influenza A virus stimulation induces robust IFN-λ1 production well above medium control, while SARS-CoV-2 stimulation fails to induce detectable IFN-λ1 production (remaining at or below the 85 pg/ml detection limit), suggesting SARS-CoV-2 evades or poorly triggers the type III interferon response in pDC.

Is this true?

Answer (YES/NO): NO